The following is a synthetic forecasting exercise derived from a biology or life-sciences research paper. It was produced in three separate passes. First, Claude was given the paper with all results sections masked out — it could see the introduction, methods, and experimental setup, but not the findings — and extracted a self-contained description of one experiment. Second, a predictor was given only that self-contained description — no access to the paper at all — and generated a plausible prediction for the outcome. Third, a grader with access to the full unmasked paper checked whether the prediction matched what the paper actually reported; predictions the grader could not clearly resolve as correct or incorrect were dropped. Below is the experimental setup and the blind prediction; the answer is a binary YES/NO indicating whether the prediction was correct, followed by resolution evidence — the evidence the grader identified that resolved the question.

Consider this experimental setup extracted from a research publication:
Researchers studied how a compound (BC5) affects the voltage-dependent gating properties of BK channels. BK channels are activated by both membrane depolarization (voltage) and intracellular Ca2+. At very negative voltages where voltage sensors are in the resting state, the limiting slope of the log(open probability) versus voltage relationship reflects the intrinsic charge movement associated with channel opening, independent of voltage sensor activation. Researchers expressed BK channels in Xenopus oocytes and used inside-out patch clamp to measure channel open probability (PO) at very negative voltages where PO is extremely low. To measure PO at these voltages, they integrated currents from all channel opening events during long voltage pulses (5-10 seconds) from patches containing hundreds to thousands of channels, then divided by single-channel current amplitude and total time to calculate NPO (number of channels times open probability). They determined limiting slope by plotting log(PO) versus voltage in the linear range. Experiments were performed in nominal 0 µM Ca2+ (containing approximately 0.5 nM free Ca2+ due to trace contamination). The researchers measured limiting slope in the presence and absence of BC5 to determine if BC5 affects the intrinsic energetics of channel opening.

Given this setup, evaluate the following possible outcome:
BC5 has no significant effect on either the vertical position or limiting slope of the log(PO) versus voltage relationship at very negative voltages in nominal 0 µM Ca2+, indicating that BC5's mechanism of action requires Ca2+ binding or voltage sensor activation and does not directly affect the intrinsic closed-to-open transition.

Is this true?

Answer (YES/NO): NO